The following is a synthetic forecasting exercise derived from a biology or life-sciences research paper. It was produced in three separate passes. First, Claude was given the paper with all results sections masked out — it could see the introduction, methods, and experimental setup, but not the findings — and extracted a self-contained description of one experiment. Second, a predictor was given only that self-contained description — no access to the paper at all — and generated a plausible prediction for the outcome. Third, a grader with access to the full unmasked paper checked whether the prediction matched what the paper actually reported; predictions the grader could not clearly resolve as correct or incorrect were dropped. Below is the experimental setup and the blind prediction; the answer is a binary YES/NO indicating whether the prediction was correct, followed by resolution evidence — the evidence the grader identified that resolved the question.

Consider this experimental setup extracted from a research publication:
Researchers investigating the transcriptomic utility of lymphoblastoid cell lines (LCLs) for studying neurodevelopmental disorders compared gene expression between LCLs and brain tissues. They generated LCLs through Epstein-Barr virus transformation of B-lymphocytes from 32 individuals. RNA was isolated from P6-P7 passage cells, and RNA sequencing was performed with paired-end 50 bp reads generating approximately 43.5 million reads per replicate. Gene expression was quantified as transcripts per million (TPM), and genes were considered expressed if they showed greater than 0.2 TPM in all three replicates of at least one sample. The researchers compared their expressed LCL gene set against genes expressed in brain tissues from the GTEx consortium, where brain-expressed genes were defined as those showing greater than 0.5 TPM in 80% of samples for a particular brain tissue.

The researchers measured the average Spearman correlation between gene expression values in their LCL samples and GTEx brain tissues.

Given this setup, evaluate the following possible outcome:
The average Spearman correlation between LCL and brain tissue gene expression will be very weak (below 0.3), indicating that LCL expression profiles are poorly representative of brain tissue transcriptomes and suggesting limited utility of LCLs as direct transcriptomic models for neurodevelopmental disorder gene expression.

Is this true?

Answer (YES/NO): NO